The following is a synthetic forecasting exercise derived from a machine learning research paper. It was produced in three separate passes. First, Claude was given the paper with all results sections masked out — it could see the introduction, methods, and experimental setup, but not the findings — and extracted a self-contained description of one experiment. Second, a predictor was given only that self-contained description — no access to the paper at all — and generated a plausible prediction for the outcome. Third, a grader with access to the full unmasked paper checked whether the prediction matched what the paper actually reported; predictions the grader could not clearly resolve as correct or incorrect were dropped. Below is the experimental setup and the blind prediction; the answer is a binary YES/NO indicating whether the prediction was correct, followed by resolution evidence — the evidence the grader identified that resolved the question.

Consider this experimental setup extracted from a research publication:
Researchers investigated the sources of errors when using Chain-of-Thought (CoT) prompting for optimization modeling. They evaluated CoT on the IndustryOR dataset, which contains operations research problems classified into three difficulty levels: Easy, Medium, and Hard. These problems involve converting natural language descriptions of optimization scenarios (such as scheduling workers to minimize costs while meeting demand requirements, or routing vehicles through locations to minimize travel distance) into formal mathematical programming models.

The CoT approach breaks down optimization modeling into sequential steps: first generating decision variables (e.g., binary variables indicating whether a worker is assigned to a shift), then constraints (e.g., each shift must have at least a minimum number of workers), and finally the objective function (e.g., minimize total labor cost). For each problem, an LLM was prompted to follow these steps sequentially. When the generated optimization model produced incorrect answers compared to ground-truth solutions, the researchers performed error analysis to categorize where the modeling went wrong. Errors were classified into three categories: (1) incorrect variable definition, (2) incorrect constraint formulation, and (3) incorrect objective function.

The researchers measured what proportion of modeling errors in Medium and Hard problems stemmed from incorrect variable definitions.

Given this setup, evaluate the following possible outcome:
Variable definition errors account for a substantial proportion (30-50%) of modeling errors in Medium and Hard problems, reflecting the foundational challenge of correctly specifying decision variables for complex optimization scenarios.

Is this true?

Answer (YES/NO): NO